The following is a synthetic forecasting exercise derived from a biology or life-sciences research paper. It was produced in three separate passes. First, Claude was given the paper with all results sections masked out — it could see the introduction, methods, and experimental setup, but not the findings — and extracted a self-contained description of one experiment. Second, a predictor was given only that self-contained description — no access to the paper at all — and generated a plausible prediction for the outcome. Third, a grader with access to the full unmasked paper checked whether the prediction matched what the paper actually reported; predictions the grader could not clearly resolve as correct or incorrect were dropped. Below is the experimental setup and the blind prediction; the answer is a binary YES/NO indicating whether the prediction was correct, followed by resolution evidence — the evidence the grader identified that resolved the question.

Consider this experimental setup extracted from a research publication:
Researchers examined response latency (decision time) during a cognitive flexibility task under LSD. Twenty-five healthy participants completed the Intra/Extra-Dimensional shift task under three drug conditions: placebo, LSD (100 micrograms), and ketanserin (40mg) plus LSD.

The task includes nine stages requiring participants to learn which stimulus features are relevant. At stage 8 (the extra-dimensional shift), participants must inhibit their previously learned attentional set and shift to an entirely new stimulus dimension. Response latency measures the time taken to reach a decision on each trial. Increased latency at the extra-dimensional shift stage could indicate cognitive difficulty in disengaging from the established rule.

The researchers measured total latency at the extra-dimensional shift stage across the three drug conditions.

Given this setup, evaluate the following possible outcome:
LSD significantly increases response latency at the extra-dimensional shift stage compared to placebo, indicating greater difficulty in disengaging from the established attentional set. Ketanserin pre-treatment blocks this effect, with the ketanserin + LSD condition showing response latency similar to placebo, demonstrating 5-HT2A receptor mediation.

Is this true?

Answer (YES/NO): YES